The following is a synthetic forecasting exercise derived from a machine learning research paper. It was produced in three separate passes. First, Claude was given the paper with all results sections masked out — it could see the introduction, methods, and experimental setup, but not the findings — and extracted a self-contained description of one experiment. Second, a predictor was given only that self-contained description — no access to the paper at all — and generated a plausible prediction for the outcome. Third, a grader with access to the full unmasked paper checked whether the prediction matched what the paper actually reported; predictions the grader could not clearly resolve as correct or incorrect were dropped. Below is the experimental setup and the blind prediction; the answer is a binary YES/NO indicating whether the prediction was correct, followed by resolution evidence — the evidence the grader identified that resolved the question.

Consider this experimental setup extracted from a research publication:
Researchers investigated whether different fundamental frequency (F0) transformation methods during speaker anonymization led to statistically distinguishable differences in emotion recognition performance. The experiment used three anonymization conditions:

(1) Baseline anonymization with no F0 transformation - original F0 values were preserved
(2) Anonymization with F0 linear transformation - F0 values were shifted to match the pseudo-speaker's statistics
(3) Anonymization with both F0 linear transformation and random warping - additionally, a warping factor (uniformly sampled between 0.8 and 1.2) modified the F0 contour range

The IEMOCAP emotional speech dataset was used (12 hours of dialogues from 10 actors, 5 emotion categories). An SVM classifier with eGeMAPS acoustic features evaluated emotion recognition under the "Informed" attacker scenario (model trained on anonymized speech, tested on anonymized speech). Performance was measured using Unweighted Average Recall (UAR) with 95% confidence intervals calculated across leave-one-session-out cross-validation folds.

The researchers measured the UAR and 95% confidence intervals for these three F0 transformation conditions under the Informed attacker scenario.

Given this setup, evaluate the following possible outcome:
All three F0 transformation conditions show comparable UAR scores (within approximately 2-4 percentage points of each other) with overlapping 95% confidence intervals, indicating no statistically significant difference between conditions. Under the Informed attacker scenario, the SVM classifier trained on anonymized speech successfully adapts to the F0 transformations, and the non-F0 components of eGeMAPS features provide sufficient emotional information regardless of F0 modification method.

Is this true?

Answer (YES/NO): YES